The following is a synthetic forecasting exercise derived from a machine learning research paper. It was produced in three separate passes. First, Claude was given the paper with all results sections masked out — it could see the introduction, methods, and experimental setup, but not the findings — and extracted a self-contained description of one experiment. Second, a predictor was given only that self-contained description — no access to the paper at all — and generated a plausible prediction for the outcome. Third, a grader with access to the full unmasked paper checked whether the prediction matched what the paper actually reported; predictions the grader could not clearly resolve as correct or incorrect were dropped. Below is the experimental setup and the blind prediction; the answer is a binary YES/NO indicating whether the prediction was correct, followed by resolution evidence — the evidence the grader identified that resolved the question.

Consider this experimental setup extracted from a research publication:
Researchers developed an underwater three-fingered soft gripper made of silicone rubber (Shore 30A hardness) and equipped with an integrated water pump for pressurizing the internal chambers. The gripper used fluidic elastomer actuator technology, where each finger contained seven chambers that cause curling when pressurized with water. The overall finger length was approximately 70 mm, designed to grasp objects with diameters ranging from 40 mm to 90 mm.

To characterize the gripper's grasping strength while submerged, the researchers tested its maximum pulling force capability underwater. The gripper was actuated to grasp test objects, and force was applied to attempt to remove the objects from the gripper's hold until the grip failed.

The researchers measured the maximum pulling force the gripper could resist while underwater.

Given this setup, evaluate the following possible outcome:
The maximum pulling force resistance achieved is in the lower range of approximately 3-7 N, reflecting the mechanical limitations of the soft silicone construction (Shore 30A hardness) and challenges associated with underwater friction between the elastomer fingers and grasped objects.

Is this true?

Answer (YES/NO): NO